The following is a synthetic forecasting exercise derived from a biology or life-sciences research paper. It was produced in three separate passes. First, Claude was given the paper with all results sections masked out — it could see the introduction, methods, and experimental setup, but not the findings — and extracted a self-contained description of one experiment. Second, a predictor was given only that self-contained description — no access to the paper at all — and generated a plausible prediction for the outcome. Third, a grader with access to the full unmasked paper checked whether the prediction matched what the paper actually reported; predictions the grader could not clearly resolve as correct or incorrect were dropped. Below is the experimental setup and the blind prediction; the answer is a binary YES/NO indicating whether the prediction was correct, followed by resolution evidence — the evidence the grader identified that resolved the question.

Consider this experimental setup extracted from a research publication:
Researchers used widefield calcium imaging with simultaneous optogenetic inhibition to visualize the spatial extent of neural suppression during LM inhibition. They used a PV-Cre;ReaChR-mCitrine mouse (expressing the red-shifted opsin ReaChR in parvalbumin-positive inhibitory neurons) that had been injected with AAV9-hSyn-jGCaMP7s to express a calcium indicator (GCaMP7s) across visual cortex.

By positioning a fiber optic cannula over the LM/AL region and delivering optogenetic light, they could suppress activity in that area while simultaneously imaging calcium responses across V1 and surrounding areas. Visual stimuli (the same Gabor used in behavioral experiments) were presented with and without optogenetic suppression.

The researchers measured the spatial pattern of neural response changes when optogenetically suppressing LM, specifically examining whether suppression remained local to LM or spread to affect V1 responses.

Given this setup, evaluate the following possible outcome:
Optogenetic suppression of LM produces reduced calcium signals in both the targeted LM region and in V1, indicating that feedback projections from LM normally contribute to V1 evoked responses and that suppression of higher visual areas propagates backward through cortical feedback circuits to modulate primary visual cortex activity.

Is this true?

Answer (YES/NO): NO